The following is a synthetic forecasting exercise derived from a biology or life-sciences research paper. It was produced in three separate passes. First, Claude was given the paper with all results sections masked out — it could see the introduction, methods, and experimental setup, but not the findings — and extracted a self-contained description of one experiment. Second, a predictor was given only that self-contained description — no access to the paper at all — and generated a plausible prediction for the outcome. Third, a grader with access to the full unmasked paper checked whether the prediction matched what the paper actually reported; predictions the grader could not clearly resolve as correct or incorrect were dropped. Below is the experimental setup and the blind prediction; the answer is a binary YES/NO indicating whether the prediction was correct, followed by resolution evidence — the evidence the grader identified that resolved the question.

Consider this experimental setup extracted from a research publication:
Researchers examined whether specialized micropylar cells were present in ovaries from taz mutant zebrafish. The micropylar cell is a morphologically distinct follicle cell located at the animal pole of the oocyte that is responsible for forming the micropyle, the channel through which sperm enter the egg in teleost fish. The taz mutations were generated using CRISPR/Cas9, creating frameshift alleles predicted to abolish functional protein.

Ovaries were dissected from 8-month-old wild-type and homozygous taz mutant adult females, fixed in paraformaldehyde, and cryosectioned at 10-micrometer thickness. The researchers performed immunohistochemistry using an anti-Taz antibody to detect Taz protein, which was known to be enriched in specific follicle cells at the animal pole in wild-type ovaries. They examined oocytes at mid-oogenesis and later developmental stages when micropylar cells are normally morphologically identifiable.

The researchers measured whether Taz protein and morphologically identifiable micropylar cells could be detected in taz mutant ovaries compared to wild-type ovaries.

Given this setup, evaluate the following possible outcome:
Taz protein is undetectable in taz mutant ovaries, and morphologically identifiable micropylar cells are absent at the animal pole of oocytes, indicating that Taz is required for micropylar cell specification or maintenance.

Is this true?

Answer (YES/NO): YES